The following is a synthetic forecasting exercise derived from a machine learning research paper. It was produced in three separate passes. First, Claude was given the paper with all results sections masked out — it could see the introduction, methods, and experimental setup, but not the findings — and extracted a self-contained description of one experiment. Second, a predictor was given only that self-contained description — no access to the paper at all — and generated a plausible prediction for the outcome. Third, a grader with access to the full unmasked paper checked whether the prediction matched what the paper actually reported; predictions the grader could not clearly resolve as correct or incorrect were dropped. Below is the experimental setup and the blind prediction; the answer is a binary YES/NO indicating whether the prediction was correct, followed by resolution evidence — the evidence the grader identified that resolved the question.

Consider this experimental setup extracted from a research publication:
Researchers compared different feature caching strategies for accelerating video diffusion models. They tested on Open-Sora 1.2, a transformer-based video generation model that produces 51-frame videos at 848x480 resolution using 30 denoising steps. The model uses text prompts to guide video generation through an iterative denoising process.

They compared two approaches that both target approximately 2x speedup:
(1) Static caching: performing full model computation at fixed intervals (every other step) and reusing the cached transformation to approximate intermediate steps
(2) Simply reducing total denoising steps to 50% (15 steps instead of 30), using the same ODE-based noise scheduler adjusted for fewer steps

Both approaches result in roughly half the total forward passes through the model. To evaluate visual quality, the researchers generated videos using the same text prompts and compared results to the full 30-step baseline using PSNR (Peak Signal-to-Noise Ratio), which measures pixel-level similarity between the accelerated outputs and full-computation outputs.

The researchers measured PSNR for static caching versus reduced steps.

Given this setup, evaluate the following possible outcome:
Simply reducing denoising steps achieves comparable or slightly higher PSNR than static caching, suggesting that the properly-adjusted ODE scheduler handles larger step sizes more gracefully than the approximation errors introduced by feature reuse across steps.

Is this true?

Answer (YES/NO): YES